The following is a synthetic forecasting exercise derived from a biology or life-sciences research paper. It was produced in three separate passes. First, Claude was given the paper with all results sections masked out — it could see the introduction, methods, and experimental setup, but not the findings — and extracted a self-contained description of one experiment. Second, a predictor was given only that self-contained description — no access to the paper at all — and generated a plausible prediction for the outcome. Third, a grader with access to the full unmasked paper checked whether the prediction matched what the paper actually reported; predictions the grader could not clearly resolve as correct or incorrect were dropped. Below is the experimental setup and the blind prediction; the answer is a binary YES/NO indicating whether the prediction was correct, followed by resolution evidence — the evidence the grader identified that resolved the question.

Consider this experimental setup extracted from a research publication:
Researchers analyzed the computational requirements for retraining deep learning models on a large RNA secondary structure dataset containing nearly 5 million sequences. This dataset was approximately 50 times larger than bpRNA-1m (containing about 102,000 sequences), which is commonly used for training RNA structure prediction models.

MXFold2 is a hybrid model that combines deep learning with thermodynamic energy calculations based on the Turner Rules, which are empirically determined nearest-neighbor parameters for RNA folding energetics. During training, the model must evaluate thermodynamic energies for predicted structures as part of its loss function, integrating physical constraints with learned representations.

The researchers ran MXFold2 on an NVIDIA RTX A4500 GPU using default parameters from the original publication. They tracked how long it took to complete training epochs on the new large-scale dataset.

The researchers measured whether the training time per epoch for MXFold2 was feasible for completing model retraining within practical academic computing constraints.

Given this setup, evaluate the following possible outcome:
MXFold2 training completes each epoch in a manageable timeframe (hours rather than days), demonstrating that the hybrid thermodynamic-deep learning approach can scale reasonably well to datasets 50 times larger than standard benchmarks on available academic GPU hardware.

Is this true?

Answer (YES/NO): NO